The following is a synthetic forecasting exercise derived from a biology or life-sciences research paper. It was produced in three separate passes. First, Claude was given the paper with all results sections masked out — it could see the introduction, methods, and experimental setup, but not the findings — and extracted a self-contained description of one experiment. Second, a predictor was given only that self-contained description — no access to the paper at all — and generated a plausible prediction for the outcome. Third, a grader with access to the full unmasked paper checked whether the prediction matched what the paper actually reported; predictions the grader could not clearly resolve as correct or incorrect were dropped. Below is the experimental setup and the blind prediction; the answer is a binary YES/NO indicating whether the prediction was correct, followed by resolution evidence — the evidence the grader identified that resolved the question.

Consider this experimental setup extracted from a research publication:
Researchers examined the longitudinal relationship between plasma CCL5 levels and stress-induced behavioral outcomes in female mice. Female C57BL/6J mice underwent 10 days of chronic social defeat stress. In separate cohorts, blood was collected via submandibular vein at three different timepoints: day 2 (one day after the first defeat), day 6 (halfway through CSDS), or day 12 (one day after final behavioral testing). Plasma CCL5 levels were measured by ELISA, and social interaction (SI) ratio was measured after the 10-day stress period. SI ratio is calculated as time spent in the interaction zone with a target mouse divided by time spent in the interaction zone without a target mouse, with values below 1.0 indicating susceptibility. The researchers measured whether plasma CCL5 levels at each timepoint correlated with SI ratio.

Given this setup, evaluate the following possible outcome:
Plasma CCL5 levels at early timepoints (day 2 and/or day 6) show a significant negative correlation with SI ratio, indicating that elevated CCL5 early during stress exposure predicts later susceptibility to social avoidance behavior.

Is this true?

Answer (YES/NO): YES